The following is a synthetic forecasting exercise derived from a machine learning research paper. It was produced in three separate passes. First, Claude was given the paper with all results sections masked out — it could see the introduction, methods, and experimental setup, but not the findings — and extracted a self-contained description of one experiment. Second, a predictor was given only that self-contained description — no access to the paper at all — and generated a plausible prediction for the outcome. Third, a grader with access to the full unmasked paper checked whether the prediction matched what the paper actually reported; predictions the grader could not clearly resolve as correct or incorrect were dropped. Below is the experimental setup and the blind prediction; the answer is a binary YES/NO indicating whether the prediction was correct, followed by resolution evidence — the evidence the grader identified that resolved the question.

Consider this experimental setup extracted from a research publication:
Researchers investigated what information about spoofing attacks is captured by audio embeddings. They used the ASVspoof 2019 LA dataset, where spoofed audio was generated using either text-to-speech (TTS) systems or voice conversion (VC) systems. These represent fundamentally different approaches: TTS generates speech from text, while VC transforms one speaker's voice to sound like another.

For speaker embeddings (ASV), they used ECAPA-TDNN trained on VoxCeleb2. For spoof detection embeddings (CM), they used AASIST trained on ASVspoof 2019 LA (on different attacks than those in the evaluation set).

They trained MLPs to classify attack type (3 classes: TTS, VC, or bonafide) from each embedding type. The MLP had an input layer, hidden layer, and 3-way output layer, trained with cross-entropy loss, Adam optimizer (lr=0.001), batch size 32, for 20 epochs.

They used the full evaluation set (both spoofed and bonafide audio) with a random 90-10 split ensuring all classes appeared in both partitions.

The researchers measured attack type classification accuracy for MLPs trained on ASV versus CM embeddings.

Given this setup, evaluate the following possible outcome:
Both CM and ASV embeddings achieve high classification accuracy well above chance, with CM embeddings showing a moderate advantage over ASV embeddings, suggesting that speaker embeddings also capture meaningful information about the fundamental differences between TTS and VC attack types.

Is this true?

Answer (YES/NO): YES